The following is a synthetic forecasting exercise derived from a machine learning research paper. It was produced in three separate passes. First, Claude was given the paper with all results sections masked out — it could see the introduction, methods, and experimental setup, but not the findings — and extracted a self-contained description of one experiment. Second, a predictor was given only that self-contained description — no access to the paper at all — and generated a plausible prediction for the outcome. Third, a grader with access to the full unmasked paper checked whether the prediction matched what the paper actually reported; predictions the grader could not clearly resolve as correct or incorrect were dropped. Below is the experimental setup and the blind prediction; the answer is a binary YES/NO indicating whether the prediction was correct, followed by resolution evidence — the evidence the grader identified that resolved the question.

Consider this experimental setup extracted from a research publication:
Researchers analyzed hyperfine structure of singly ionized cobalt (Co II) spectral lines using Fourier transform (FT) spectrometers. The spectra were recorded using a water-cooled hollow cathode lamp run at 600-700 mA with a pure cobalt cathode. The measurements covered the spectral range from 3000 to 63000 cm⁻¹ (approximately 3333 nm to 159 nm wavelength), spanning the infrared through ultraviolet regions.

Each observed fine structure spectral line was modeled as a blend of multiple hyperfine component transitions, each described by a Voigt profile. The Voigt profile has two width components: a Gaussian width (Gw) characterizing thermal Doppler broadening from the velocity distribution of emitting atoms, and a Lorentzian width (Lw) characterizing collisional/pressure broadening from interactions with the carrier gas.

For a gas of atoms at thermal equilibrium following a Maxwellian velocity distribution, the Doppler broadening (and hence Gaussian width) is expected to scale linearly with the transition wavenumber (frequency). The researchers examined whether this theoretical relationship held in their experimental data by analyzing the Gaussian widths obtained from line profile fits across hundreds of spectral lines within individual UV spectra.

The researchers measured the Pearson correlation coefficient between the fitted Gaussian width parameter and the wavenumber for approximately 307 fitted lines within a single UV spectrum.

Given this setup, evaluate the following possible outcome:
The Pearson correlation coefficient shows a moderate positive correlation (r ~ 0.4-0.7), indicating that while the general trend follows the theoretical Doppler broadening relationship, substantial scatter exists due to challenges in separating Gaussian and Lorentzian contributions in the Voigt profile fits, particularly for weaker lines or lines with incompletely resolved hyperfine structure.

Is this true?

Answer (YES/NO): NO